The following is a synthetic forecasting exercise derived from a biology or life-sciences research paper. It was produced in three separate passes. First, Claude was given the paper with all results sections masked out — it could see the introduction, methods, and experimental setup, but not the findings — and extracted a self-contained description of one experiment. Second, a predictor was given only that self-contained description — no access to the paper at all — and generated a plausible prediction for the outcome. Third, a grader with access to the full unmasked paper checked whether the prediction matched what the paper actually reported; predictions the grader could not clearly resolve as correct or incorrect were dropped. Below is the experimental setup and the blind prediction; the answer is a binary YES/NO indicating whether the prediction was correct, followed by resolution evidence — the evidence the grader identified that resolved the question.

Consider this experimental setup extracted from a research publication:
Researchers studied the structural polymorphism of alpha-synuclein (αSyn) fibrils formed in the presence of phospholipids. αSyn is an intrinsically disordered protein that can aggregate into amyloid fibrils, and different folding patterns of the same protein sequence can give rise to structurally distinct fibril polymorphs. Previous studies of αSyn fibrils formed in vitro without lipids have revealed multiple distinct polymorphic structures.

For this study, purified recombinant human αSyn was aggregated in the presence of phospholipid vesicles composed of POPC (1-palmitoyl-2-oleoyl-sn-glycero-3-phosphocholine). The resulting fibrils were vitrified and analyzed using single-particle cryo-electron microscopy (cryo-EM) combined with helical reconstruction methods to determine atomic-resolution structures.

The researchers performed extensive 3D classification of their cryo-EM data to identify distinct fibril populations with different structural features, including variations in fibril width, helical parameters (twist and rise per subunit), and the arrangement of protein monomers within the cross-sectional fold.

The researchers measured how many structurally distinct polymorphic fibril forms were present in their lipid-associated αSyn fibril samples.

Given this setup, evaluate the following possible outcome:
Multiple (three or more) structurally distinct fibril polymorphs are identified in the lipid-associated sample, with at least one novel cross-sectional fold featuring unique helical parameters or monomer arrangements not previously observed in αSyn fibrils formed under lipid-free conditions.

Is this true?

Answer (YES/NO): YES